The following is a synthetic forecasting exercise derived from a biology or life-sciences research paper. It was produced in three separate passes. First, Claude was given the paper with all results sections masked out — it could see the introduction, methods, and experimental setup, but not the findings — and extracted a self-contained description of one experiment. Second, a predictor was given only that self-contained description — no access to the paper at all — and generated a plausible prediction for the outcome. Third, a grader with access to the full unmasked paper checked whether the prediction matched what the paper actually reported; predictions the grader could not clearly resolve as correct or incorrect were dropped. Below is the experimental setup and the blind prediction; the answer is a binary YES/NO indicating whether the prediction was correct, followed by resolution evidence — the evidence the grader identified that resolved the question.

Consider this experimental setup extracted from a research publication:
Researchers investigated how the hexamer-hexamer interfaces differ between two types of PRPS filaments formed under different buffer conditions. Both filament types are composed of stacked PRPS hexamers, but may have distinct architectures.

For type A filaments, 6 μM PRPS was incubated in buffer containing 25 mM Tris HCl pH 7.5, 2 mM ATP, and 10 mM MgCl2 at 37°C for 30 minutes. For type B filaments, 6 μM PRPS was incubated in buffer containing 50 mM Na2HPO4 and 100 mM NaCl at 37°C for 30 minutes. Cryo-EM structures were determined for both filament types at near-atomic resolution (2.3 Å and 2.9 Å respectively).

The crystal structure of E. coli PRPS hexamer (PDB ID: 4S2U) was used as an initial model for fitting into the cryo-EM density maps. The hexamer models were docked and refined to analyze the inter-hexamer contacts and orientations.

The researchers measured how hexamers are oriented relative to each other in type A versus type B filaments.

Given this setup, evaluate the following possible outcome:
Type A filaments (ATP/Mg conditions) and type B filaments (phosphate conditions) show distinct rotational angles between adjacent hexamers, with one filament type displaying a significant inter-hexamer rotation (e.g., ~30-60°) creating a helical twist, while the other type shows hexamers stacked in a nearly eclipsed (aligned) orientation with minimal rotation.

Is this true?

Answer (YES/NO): NO